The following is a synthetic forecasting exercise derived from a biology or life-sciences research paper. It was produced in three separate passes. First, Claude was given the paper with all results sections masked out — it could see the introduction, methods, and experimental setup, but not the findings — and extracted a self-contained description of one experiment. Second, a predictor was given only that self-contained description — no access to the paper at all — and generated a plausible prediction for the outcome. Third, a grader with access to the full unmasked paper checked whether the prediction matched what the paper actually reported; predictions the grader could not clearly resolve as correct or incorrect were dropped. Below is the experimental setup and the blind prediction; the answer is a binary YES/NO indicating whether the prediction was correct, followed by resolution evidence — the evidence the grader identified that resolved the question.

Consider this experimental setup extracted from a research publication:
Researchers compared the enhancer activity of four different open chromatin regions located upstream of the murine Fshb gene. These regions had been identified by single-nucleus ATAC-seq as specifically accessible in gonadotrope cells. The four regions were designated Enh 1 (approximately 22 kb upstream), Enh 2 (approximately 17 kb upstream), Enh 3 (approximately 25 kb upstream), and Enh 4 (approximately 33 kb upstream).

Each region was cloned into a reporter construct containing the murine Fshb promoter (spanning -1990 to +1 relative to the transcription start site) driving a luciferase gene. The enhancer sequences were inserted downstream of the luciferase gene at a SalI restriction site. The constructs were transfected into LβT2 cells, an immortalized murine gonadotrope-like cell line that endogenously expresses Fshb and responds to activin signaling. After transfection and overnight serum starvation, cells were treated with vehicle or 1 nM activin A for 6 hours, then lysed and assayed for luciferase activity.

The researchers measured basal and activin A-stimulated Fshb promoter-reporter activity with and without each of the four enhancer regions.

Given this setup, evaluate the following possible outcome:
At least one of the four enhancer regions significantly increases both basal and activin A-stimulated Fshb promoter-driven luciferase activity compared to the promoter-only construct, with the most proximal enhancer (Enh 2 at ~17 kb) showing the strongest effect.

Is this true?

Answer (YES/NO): NO